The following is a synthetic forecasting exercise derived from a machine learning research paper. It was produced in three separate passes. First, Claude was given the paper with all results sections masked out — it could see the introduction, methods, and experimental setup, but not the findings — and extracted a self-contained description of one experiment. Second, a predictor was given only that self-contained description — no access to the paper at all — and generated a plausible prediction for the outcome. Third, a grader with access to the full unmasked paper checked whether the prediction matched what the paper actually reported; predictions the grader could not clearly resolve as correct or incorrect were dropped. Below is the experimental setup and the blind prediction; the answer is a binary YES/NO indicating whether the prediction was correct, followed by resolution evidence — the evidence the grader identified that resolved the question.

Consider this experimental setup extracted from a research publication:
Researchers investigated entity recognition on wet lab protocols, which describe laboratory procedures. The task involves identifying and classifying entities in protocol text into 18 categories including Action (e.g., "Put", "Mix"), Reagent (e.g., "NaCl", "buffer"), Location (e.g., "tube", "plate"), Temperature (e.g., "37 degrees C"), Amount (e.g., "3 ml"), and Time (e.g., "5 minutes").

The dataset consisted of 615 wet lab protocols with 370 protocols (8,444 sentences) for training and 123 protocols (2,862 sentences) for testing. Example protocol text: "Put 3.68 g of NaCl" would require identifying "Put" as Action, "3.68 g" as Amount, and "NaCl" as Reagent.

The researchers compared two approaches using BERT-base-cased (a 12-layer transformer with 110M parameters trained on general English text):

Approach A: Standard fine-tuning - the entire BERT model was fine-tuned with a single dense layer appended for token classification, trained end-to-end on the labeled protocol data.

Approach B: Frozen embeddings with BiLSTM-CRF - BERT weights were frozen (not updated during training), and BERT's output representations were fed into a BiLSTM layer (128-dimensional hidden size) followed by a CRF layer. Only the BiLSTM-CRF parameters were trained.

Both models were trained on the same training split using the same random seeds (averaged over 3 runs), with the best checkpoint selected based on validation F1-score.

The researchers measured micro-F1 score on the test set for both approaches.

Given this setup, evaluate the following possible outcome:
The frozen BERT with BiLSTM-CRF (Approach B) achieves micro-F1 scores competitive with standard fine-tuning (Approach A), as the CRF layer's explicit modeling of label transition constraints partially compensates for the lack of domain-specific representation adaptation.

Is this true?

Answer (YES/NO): NO